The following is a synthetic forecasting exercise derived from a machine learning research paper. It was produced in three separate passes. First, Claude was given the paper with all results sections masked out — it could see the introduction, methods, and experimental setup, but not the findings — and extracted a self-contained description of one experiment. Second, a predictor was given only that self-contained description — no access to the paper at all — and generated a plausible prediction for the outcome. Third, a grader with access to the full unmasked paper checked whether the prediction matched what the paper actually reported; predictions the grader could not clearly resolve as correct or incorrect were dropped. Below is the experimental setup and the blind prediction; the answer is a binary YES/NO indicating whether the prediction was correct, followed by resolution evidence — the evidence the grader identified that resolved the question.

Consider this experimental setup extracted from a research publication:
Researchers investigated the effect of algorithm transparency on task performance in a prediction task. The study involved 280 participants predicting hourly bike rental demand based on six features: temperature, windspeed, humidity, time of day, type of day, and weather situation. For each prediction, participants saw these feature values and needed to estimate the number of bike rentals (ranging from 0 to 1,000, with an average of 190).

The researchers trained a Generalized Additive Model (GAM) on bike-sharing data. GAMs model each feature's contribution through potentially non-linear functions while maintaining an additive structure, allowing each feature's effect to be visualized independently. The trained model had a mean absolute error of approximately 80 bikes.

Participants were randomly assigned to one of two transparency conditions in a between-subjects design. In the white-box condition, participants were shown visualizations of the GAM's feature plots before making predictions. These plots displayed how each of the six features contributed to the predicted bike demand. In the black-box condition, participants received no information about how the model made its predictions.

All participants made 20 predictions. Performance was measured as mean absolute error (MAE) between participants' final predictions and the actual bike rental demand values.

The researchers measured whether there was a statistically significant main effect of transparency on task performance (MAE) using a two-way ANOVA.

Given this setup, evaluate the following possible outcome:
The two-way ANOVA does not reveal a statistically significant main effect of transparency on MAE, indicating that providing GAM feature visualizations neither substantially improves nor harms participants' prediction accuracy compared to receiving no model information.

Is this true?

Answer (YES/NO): YES